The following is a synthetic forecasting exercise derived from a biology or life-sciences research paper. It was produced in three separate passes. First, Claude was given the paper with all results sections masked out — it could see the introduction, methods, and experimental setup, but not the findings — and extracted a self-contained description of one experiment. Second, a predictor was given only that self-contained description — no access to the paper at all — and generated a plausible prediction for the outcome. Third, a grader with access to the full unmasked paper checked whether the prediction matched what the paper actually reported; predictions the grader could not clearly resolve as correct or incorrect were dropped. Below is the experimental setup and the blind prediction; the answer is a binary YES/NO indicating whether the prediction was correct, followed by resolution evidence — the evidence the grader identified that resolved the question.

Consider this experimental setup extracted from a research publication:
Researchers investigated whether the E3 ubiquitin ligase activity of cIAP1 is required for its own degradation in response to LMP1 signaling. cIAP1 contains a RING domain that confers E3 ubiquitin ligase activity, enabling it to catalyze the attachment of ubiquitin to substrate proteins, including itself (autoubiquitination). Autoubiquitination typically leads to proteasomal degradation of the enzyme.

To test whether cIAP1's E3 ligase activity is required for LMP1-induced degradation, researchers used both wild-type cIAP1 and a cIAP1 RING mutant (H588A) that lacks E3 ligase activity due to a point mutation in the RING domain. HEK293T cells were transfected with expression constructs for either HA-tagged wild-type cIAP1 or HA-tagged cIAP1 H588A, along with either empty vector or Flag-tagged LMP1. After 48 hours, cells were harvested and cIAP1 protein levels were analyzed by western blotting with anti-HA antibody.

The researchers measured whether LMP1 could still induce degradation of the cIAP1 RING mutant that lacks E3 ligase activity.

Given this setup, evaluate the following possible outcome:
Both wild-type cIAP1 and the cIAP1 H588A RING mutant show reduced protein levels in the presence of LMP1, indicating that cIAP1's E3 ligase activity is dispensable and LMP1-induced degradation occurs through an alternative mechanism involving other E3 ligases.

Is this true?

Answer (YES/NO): NO